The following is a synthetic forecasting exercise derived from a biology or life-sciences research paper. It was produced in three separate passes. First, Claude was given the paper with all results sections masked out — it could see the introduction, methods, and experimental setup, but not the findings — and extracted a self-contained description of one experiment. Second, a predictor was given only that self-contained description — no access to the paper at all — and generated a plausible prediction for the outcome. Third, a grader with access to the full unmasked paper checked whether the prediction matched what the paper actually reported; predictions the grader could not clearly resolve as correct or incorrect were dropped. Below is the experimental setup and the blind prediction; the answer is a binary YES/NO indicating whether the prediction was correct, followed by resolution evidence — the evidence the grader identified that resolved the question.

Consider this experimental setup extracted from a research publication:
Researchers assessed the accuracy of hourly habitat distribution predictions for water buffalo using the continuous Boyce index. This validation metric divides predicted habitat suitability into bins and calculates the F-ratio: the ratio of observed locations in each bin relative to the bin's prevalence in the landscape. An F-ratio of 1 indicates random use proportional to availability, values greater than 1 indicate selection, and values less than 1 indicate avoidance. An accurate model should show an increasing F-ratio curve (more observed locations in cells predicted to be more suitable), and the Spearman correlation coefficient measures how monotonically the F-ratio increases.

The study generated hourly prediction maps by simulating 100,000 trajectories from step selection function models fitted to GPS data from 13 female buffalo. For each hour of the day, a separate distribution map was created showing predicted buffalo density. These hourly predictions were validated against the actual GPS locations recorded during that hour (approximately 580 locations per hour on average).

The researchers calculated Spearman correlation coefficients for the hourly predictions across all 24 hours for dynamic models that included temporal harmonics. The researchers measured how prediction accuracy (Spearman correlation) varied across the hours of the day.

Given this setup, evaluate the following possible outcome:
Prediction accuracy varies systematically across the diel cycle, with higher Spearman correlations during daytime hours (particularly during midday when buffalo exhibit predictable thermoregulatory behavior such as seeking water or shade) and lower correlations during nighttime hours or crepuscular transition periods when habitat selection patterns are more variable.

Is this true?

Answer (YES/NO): YES